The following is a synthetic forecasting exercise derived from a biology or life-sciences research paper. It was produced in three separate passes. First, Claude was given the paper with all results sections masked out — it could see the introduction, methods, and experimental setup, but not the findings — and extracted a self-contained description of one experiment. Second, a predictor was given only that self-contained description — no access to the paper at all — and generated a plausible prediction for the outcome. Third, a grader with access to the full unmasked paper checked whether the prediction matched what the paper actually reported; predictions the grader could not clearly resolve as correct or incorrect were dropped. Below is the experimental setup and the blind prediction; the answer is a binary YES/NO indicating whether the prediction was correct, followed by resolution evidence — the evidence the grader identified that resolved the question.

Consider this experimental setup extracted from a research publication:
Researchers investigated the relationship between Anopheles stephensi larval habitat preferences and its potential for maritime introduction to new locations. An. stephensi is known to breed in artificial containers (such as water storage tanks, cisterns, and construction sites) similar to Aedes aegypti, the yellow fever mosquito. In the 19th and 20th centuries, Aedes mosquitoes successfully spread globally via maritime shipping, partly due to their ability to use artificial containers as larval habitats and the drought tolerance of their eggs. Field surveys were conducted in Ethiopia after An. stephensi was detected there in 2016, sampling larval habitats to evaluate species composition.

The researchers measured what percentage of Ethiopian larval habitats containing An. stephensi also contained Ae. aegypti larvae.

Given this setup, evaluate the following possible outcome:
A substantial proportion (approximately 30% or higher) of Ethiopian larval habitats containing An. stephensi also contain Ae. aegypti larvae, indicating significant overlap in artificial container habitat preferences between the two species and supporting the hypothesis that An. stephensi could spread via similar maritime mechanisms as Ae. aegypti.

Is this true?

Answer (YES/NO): YES